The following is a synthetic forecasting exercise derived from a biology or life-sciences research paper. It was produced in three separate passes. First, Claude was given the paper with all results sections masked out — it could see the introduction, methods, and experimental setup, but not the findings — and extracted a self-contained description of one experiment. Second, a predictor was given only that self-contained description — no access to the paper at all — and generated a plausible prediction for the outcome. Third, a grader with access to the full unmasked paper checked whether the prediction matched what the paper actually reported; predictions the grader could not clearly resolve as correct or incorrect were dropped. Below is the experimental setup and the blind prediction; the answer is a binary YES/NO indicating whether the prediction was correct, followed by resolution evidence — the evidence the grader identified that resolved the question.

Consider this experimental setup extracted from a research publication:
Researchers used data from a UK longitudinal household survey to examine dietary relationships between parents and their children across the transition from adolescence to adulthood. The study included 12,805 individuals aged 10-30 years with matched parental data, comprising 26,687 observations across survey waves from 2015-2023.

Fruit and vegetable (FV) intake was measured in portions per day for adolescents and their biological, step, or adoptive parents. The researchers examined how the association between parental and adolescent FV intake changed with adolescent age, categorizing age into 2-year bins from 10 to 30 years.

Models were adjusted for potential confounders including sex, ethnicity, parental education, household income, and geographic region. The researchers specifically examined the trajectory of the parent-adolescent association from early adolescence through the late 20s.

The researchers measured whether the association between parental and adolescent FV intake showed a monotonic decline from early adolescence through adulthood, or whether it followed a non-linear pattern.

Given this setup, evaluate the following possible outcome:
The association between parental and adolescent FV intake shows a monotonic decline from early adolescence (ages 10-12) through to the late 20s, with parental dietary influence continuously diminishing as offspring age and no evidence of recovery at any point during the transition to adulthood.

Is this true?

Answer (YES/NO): NO